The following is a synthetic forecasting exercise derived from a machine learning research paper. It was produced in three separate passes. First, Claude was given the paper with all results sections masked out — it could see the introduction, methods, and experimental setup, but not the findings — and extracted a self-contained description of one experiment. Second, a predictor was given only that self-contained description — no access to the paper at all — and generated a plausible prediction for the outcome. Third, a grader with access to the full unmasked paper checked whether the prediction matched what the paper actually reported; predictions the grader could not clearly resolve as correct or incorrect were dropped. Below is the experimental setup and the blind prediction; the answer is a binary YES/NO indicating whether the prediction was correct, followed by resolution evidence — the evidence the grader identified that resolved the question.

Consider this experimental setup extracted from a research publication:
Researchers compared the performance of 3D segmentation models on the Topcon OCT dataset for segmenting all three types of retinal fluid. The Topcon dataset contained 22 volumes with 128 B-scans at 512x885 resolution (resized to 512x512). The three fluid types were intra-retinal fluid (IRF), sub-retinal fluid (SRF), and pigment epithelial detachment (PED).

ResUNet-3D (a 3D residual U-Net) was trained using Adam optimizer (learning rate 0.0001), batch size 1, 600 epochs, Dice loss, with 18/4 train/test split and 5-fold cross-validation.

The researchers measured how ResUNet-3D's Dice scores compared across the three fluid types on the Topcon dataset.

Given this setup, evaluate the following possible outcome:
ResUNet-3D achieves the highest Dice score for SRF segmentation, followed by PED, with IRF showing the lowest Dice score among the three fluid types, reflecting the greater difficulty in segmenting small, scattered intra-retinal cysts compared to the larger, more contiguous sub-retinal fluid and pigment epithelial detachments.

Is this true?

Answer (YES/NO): NO